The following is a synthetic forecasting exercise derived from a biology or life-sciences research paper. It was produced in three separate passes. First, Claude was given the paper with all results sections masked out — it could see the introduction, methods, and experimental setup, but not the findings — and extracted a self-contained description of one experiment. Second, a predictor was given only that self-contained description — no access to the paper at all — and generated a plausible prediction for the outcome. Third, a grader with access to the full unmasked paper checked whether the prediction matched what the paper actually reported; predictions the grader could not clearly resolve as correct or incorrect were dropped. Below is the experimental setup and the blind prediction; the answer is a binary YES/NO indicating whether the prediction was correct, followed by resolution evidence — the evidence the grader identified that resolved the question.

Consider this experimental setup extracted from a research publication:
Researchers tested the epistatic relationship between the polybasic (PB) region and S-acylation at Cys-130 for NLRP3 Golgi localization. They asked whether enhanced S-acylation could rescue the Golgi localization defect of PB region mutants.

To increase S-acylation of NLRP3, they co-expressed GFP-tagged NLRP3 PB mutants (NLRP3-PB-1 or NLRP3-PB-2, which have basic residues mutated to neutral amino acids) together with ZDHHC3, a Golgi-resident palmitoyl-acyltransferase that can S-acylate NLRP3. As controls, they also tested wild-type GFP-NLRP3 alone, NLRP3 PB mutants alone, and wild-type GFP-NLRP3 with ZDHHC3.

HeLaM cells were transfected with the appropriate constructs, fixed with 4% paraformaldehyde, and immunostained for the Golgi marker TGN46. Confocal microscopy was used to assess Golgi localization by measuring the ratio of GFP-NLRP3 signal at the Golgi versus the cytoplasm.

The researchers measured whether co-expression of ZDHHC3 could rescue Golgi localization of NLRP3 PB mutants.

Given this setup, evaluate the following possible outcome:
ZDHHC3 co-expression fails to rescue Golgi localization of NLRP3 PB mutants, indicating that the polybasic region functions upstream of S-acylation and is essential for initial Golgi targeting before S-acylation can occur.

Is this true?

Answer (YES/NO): NO